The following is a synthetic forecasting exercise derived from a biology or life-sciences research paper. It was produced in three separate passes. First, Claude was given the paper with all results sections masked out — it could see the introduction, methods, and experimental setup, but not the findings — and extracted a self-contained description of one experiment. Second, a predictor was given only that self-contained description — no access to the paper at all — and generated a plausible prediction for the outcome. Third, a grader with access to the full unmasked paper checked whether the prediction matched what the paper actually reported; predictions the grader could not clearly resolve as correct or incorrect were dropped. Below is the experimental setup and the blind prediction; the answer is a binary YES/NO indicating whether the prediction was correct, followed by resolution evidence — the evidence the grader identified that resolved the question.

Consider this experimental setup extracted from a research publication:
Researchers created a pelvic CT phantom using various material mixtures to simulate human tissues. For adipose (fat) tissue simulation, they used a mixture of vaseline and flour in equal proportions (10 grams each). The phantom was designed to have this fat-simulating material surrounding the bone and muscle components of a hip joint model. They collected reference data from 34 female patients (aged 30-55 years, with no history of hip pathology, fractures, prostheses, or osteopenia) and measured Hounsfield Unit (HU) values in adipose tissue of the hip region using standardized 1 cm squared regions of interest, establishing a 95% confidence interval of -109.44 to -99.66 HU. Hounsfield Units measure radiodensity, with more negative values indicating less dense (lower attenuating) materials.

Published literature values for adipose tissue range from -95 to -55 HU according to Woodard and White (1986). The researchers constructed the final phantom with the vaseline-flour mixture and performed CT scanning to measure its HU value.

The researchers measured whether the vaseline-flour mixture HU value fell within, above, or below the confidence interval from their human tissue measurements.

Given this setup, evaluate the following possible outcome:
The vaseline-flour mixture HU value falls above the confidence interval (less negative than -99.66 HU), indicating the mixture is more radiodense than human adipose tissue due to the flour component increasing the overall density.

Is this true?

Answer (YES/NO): NO